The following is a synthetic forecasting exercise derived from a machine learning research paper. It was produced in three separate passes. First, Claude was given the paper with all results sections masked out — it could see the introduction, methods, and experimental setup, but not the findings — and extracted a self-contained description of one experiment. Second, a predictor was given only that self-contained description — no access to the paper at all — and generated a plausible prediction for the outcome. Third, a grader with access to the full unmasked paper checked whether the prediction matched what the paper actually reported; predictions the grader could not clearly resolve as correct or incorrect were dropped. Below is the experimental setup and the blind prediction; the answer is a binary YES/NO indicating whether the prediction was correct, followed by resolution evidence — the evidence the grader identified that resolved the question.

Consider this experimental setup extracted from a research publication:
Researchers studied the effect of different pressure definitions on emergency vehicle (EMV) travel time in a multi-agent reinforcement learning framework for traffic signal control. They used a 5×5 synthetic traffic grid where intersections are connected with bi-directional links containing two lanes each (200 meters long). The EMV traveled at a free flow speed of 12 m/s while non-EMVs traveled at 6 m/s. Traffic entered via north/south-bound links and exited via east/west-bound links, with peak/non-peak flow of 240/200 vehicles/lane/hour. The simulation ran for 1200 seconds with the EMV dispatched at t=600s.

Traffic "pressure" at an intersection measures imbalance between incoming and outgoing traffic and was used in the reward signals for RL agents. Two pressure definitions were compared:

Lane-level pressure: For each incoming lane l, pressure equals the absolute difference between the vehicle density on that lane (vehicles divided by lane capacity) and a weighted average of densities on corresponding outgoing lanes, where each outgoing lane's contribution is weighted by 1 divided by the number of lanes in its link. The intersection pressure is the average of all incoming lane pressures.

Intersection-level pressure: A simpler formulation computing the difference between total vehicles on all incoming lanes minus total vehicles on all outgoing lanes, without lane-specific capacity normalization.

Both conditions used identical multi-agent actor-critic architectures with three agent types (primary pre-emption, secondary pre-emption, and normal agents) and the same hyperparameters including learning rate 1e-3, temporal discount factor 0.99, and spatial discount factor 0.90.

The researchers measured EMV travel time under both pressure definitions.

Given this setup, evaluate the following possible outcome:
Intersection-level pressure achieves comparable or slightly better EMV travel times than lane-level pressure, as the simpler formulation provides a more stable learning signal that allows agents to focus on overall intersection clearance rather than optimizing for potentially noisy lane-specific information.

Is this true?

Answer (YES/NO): YES